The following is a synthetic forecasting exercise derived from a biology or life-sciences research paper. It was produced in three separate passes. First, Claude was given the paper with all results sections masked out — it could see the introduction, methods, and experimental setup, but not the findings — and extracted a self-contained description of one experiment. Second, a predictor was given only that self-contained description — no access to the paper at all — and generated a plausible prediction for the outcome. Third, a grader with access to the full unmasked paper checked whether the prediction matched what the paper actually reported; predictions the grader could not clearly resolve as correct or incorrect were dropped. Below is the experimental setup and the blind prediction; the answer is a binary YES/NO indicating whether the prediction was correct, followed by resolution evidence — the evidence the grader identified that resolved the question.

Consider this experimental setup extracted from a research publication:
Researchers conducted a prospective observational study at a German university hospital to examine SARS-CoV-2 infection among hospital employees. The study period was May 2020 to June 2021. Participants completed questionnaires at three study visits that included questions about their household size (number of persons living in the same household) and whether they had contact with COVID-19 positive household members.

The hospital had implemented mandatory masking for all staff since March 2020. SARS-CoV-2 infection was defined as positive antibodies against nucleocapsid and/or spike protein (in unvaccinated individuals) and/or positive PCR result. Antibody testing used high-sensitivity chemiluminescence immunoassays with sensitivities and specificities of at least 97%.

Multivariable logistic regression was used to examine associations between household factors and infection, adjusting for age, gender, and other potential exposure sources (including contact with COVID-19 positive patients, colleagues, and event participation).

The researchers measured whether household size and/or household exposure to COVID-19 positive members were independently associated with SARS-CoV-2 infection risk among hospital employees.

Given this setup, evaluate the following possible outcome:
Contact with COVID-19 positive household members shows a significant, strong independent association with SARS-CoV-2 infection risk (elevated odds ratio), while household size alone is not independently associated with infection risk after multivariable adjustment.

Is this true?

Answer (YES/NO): YES